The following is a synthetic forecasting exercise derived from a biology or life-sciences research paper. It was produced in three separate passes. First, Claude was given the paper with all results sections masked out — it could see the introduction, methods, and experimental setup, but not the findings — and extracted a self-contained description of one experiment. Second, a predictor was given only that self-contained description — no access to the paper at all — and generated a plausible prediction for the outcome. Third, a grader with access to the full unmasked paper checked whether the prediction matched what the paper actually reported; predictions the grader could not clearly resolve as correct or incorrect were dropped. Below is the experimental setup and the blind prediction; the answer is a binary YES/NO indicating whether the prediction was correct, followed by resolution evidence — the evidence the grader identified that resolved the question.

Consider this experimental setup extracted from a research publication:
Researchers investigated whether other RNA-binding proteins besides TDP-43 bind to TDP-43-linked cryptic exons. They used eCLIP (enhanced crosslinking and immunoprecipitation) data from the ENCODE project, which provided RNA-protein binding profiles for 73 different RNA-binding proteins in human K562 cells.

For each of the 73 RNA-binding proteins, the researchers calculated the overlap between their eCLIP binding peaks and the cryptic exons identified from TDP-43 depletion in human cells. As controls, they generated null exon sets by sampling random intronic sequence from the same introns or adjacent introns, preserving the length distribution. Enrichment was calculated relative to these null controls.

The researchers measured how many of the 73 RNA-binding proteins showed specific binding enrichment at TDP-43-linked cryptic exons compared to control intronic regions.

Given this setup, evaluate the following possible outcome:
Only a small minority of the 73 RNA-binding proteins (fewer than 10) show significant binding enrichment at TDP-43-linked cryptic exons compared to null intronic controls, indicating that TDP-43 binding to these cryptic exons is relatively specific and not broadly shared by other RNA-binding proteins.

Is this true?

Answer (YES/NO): YES